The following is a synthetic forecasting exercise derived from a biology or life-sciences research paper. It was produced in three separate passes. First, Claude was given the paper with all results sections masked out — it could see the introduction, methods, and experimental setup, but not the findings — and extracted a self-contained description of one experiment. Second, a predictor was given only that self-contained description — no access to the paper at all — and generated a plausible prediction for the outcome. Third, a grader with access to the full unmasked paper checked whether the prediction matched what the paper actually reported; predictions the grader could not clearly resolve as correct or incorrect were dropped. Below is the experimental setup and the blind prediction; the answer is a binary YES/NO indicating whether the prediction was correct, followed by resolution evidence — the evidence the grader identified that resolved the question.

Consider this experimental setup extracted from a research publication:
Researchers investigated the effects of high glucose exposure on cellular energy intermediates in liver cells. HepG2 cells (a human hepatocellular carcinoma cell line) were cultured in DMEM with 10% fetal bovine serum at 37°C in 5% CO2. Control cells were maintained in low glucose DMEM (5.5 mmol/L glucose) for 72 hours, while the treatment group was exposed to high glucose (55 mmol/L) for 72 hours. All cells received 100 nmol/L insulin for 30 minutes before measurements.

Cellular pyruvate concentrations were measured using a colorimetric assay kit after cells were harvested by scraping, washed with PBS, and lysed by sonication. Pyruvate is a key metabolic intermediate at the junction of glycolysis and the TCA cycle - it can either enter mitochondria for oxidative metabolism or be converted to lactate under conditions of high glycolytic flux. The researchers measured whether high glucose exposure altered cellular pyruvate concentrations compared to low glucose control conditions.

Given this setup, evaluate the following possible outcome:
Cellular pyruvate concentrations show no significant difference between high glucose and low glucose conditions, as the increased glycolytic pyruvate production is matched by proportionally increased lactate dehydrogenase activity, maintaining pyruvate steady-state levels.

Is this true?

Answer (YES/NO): NO